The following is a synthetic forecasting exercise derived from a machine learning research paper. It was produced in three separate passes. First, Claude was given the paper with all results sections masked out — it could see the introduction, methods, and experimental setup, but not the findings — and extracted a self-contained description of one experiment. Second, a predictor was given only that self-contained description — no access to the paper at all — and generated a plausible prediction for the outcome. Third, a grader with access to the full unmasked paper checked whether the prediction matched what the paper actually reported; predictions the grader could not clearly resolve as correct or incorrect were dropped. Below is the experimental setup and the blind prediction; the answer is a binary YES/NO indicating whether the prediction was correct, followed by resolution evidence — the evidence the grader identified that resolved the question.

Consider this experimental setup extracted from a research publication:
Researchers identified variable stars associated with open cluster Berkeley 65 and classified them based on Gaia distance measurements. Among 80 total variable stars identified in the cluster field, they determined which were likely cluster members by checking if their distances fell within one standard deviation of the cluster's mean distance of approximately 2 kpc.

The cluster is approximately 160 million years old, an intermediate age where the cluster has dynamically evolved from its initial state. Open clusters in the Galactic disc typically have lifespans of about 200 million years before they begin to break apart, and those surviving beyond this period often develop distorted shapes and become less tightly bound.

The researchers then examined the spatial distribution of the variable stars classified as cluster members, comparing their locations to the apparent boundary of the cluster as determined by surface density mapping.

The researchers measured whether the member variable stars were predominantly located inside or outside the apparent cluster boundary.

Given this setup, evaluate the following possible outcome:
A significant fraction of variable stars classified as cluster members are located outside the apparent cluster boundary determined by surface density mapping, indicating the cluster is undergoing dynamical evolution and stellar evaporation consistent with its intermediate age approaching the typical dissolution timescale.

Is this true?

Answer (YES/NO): YES